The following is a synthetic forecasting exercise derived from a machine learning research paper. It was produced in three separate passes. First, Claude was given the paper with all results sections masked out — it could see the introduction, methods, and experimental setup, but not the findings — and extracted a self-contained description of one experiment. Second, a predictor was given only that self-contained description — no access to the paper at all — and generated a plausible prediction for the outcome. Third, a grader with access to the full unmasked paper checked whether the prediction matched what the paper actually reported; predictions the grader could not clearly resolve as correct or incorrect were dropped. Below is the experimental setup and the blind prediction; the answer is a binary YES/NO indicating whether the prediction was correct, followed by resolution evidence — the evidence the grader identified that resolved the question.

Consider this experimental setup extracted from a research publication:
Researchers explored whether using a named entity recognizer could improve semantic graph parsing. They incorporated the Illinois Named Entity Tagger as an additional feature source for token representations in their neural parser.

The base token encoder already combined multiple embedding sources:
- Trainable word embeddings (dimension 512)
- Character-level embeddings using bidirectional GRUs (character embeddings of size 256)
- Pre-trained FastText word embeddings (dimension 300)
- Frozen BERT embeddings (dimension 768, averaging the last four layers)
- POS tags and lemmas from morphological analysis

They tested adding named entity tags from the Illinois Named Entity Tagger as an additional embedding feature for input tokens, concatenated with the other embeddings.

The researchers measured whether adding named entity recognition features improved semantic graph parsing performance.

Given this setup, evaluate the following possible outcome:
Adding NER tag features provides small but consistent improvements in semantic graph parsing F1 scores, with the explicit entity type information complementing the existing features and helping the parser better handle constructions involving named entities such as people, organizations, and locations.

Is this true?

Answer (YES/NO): NO